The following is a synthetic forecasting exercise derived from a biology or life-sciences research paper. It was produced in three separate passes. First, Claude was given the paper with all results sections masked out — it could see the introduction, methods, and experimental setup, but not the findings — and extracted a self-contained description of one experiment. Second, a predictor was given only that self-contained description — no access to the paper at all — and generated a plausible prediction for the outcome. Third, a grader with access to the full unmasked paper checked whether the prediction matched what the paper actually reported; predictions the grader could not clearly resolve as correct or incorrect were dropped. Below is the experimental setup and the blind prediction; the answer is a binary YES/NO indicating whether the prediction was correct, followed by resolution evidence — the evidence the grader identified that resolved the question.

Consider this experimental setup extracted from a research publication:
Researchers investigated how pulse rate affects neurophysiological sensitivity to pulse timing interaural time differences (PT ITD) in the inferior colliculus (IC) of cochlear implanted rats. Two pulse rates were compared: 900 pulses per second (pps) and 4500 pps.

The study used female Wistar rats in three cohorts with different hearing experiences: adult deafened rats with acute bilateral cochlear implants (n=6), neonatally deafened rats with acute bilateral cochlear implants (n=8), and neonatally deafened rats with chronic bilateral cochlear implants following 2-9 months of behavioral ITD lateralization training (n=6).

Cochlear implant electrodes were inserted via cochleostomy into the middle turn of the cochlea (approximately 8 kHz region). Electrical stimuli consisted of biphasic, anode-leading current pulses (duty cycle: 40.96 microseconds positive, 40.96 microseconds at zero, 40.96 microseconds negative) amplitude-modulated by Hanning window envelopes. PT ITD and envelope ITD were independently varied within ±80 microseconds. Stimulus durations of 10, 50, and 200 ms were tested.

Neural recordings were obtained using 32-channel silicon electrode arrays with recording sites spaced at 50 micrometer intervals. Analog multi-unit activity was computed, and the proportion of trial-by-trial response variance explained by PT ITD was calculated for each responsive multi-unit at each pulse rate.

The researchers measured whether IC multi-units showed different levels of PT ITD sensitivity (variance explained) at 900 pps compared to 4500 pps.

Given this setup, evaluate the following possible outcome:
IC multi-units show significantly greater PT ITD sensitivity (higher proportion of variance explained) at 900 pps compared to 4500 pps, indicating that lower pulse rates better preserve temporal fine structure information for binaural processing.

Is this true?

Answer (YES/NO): NO